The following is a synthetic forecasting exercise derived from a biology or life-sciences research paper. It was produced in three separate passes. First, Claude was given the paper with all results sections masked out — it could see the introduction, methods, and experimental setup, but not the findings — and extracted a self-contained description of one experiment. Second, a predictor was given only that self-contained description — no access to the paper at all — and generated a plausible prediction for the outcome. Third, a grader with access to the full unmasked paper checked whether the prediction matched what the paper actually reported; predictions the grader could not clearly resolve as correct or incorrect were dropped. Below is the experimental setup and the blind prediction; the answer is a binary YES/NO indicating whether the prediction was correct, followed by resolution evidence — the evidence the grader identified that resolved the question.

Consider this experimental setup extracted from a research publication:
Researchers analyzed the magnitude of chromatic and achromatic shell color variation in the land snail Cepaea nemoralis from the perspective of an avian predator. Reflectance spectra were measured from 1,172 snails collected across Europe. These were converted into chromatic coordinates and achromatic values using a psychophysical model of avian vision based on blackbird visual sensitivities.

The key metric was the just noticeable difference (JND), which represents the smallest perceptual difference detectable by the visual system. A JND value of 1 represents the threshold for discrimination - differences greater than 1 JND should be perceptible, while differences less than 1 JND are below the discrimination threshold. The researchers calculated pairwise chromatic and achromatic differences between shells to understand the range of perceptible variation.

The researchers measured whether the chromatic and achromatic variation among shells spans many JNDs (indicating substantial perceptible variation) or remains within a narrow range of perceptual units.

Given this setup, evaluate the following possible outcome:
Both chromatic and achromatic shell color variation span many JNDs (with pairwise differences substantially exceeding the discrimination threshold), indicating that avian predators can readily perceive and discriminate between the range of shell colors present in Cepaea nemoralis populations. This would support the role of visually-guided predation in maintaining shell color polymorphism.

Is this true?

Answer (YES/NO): YES